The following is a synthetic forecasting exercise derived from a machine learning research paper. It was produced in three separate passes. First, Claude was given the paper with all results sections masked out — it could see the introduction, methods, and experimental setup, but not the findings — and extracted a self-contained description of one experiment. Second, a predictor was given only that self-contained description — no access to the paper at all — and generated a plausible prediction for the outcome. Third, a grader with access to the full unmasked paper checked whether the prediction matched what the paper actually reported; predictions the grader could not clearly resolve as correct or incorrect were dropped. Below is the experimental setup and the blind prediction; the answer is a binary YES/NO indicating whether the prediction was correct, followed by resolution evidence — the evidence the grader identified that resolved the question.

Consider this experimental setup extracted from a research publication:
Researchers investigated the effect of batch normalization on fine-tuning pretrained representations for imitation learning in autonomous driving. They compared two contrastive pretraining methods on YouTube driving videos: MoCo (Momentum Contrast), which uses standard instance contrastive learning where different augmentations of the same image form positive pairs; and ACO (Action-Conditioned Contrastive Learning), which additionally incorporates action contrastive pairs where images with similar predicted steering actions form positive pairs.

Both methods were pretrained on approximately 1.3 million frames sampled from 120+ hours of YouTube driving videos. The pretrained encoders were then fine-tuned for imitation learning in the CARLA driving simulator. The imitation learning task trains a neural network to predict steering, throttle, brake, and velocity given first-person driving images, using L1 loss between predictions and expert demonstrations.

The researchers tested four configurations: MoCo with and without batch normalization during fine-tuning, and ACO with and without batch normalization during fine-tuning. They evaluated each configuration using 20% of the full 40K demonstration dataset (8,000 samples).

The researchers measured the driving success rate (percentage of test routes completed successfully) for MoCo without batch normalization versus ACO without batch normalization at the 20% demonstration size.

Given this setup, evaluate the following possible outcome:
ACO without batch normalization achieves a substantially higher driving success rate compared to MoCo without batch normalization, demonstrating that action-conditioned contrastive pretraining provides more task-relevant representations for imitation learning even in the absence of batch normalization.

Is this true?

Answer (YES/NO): NO